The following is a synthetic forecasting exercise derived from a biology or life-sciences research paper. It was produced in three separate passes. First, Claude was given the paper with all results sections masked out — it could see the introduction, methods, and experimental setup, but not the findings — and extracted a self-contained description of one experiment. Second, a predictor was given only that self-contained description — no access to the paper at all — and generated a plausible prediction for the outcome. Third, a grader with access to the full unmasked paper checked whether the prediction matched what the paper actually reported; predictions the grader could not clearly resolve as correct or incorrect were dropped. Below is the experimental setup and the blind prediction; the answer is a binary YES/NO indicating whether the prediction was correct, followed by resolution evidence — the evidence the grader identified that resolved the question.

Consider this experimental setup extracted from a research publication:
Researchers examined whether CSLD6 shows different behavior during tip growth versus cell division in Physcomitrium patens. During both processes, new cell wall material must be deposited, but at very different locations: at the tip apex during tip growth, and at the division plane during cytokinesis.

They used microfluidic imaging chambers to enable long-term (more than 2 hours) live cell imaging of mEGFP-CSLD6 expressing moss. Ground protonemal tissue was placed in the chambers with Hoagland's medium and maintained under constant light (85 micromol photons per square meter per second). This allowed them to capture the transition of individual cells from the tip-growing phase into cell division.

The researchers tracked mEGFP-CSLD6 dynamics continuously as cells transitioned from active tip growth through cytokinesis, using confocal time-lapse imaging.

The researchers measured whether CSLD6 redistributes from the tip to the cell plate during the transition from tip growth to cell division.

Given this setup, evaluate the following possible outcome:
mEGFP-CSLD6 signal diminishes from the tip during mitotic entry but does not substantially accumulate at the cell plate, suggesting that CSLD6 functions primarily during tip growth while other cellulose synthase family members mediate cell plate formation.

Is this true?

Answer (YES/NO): NO